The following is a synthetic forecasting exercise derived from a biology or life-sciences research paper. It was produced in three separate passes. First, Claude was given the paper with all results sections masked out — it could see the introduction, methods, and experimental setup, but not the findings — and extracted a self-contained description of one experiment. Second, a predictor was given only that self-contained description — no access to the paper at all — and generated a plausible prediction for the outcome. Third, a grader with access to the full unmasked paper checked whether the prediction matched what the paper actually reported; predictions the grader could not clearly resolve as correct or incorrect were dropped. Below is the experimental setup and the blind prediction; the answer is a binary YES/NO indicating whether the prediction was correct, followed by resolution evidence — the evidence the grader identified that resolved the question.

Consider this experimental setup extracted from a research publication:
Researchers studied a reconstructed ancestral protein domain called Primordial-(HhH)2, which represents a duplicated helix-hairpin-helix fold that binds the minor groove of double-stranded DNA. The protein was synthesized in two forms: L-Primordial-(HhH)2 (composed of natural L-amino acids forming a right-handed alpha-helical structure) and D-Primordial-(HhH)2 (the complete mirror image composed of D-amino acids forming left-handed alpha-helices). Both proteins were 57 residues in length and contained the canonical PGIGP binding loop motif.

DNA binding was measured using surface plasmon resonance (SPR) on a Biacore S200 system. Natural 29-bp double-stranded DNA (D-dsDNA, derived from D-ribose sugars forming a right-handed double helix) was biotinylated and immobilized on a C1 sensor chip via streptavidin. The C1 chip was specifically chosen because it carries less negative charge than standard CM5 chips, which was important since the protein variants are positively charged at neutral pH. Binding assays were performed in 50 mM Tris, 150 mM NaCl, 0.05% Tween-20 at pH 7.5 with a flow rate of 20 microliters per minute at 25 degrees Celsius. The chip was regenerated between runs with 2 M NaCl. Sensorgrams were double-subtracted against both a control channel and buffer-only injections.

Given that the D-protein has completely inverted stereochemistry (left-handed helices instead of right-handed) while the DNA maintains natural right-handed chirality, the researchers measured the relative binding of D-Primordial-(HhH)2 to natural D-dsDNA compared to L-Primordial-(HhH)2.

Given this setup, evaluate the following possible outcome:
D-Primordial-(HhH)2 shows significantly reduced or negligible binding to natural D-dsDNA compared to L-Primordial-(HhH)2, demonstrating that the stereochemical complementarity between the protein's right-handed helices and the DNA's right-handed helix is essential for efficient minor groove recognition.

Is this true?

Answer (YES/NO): NO